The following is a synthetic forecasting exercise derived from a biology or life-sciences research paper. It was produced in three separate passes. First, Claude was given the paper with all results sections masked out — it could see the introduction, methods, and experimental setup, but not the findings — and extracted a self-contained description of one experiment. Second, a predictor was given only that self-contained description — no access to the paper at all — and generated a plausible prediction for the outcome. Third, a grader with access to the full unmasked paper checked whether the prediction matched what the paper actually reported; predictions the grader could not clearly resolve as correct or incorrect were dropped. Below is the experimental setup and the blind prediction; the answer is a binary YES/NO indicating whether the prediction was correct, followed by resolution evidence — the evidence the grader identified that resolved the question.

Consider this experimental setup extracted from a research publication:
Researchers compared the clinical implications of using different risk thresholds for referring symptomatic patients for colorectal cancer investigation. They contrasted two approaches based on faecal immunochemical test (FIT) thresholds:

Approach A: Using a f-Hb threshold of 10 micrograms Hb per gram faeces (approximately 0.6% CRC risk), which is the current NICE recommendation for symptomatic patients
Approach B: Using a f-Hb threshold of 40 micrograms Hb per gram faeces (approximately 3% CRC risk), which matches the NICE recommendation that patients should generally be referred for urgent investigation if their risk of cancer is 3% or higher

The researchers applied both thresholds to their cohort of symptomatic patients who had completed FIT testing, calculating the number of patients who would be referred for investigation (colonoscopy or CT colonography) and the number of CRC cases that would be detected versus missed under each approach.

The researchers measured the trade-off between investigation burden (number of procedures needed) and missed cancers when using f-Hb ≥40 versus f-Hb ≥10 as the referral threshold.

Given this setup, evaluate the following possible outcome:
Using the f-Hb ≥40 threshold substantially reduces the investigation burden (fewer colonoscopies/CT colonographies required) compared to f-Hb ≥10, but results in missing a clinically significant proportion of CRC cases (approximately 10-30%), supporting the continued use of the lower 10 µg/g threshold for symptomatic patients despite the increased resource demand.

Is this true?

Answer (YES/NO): NO